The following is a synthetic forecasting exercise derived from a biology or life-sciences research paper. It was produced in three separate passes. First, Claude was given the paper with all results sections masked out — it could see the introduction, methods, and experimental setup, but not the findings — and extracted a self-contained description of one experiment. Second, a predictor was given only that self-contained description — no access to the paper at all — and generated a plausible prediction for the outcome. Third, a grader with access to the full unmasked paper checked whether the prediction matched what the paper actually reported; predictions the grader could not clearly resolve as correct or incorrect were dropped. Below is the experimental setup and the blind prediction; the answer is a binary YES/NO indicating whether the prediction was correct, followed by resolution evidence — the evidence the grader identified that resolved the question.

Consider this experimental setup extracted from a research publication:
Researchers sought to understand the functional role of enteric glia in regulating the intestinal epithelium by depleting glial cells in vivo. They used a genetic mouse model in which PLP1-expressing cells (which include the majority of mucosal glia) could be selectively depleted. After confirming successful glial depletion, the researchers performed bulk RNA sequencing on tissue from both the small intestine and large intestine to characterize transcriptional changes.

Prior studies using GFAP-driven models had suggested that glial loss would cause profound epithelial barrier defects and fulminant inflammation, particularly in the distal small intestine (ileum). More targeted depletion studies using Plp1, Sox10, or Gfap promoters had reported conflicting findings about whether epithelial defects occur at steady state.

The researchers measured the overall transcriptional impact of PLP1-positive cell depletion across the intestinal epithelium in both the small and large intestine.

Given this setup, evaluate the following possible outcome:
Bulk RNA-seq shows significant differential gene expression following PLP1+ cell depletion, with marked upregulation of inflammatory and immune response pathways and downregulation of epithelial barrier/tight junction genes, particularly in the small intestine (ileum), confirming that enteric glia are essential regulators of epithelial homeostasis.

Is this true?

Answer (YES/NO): NO